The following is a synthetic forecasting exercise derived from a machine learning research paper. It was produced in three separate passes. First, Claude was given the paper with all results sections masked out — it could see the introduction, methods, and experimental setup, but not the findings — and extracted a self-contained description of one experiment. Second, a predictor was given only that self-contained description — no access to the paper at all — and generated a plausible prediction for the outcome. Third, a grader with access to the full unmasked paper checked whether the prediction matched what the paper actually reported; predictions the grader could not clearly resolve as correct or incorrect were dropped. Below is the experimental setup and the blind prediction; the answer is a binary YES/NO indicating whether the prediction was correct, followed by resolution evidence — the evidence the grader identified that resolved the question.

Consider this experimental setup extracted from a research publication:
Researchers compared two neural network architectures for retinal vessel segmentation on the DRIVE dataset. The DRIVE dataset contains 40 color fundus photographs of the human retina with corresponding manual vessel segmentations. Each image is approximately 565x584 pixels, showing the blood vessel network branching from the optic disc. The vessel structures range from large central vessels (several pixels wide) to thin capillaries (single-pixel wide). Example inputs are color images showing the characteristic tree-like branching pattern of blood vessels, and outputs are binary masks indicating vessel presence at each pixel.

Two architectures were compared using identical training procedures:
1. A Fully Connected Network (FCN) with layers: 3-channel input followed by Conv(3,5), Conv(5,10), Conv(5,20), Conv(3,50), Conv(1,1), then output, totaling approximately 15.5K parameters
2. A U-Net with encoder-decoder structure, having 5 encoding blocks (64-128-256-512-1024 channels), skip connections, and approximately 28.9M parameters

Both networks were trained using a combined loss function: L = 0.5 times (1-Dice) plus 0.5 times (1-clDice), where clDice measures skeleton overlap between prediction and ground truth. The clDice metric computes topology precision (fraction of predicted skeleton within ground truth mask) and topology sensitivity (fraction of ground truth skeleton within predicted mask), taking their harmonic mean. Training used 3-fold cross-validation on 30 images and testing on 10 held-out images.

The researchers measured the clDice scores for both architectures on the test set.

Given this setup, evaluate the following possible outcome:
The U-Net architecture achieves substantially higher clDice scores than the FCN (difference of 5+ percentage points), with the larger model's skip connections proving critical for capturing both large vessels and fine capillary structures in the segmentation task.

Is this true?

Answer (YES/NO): NO